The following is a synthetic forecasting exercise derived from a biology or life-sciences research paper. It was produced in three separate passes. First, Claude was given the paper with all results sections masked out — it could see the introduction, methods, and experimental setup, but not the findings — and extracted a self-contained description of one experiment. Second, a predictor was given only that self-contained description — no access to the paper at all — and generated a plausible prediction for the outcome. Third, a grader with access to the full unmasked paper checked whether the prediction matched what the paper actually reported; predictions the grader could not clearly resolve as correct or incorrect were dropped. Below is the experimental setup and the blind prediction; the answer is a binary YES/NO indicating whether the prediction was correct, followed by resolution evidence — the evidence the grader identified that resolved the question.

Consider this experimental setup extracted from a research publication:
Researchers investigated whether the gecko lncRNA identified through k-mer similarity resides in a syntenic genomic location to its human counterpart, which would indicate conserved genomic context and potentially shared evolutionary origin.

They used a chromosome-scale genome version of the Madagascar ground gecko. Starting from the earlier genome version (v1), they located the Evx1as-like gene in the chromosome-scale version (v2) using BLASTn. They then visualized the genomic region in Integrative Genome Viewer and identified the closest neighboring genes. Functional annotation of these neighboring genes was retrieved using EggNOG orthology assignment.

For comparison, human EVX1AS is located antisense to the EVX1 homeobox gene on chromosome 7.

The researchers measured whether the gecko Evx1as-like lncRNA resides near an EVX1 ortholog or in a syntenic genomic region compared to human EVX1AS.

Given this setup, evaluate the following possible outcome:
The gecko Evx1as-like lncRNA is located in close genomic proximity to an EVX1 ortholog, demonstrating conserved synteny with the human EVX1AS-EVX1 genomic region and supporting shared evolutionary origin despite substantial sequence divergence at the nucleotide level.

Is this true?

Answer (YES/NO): NO